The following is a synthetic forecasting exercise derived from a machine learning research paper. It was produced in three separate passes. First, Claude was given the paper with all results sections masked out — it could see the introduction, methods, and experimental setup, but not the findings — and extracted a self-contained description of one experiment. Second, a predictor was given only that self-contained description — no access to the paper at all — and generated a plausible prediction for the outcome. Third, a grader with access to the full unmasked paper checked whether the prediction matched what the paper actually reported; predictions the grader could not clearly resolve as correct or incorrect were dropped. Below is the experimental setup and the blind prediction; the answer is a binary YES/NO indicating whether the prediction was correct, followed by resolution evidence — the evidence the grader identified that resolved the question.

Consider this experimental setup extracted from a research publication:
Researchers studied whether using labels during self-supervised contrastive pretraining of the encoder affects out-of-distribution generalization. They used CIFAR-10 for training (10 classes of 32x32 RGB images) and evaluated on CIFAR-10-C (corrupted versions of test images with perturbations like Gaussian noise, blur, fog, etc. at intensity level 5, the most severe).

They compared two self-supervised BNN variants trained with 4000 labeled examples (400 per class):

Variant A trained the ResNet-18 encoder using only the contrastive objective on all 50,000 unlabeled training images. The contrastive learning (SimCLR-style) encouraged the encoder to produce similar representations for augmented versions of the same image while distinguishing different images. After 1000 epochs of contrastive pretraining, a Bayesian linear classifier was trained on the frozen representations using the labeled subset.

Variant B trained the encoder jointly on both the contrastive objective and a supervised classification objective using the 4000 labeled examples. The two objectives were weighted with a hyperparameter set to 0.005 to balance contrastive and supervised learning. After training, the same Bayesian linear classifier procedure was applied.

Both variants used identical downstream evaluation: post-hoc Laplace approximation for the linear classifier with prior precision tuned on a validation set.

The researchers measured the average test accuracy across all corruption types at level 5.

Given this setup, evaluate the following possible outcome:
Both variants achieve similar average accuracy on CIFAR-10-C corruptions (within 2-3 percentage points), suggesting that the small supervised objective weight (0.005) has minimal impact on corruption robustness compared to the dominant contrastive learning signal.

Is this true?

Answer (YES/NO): YES